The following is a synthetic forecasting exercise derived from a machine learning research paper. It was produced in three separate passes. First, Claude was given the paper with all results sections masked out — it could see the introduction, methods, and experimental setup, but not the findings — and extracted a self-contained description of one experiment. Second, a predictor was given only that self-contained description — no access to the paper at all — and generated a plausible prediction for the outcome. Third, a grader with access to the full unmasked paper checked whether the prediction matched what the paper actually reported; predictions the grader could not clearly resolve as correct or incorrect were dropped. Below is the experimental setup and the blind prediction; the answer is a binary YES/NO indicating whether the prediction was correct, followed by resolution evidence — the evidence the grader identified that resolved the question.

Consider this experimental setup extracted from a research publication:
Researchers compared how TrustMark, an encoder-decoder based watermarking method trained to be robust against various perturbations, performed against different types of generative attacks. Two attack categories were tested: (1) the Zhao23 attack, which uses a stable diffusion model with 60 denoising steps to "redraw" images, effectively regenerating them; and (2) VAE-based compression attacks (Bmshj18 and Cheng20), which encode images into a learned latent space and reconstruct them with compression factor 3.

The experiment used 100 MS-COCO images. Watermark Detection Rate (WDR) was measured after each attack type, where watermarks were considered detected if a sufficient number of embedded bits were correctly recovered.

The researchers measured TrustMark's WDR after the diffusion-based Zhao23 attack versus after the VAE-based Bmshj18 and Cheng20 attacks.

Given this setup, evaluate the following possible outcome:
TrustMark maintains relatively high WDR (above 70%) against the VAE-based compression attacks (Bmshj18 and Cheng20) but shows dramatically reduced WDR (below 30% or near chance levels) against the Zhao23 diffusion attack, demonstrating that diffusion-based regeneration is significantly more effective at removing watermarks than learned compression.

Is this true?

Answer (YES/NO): YES